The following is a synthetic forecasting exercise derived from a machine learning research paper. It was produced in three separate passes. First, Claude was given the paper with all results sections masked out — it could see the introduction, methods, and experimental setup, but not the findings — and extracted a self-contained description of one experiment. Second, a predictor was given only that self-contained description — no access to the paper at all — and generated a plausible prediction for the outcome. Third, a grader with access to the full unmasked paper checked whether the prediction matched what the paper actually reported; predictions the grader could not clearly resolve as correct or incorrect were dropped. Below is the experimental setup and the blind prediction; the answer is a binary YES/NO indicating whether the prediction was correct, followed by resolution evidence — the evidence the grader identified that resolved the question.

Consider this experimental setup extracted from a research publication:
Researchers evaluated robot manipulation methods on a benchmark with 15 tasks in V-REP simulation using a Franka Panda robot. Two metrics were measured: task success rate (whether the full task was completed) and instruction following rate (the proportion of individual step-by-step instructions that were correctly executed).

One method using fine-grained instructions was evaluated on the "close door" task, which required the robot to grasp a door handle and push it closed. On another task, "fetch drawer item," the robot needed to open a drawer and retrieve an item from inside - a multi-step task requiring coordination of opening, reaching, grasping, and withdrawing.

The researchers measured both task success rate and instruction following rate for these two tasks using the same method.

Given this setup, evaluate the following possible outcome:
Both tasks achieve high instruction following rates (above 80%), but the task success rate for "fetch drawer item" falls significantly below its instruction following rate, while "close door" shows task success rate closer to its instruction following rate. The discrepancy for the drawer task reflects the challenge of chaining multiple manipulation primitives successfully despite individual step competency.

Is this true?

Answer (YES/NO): NO